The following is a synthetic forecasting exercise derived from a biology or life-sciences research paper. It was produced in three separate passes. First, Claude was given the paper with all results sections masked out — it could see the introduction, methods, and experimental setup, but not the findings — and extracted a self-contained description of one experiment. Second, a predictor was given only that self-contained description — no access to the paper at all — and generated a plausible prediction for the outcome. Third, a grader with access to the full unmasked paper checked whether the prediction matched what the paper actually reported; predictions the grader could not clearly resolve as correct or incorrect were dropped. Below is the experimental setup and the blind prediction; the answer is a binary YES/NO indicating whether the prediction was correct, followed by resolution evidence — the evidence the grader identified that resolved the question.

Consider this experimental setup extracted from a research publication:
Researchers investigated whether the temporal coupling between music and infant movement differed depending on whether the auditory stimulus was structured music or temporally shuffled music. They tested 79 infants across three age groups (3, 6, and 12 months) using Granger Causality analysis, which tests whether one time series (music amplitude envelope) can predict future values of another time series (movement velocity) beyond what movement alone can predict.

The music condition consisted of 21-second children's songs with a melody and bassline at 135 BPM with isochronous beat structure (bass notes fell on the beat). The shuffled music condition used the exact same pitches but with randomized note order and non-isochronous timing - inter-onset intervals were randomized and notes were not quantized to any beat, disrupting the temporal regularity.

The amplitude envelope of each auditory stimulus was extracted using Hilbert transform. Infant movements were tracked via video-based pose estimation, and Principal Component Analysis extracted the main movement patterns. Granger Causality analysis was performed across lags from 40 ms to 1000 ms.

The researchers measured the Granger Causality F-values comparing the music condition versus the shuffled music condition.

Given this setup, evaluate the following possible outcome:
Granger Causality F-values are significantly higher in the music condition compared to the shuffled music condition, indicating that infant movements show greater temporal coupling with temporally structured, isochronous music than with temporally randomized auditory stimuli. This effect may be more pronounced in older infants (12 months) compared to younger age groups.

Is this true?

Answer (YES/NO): YES